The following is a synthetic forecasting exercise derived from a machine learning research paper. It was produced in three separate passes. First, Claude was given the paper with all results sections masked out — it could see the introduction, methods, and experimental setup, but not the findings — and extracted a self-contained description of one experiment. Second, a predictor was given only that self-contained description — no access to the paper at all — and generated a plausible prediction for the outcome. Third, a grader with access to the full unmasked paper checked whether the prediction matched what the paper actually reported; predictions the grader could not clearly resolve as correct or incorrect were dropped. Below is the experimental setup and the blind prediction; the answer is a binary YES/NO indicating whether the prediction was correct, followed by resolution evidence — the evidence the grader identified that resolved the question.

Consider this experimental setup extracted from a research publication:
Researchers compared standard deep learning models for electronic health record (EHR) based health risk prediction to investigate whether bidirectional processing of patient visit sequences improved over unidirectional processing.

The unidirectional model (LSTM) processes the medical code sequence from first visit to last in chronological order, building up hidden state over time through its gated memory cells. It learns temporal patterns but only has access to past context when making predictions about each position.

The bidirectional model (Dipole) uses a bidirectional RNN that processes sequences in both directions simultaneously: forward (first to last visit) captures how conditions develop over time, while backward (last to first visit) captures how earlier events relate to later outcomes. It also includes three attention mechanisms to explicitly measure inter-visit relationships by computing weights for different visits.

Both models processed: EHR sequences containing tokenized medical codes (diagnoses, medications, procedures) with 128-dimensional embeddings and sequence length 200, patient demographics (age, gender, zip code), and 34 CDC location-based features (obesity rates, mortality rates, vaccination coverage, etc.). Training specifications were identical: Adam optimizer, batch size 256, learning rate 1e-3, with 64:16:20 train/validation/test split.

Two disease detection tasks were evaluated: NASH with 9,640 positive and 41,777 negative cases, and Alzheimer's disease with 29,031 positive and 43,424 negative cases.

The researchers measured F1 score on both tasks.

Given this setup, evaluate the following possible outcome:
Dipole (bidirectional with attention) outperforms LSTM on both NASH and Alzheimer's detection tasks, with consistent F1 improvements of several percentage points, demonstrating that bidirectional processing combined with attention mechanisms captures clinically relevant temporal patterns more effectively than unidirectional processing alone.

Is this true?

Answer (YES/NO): YES